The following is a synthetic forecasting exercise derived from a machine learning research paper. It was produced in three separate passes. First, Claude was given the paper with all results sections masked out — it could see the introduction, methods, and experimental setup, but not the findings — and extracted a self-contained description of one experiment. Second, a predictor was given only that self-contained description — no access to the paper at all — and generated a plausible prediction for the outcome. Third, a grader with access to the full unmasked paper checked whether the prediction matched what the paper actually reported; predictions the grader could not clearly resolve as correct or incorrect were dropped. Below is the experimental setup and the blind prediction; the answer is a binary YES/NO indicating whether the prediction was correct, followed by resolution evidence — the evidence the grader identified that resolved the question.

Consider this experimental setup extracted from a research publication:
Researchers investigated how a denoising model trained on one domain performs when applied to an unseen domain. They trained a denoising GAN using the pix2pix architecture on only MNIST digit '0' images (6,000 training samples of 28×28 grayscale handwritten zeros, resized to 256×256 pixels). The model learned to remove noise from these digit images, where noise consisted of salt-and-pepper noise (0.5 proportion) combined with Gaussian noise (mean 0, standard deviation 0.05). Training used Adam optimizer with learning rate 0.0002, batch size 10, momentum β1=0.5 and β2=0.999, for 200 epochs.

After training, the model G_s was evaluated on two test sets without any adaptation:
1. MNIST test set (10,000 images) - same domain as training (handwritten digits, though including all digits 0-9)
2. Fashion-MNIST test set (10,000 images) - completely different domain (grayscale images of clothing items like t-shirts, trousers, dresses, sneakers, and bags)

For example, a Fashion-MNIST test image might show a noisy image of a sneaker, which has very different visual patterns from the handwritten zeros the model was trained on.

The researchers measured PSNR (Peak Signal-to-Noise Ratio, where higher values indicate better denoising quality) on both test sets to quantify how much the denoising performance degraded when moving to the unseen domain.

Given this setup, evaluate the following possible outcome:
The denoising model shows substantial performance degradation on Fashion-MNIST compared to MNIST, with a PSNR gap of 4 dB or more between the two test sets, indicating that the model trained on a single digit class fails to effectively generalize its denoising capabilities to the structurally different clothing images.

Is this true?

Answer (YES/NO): YES